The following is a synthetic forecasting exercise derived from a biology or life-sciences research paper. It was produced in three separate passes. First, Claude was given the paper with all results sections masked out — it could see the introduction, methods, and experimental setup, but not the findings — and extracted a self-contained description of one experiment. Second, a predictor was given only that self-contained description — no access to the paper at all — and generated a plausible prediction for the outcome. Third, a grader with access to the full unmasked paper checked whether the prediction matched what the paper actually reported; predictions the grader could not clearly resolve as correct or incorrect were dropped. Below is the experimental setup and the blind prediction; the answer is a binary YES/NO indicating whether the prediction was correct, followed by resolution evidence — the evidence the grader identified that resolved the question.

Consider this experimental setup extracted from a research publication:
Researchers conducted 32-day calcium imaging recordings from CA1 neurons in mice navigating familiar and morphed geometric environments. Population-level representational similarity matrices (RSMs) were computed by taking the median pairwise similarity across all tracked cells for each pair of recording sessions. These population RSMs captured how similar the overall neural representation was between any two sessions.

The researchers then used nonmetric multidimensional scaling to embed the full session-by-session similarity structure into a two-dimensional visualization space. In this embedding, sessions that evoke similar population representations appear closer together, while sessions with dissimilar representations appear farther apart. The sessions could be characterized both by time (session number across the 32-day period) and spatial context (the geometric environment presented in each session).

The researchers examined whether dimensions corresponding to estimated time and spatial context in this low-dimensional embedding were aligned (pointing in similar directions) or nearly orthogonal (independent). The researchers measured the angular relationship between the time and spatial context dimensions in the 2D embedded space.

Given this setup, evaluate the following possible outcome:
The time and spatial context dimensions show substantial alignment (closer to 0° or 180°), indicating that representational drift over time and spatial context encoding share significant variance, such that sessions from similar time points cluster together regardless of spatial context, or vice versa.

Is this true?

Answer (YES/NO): NO